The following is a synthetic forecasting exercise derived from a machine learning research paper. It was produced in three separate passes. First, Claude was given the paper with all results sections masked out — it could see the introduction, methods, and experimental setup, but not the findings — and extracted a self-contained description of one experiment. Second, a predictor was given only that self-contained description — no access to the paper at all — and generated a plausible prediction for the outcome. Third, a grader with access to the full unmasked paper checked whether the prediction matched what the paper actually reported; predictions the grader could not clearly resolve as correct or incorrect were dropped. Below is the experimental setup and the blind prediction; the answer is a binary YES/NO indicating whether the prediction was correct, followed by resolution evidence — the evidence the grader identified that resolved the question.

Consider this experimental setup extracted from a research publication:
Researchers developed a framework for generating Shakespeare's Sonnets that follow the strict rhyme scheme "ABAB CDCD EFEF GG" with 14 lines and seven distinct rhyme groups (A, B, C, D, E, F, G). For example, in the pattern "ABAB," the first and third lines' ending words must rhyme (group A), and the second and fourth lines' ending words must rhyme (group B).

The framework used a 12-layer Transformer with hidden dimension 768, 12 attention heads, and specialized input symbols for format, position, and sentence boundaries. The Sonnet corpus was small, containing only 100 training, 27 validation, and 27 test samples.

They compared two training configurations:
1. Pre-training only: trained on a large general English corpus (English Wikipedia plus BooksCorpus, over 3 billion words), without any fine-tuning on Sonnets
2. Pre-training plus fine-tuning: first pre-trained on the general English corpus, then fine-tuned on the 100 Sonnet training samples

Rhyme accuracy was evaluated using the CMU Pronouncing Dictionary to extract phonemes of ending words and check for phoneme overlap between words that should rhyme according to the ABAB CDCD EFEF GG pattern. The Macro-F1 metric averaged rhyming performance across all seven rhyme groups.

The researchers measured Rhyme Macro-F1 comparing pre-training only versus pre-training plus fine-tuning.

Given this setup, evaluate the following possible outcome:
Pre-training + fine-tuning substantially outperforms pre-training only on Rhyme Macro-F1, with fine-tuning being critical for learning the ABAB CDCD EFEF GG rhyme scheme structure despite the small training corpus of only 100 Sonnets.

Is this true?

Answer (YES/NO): YES